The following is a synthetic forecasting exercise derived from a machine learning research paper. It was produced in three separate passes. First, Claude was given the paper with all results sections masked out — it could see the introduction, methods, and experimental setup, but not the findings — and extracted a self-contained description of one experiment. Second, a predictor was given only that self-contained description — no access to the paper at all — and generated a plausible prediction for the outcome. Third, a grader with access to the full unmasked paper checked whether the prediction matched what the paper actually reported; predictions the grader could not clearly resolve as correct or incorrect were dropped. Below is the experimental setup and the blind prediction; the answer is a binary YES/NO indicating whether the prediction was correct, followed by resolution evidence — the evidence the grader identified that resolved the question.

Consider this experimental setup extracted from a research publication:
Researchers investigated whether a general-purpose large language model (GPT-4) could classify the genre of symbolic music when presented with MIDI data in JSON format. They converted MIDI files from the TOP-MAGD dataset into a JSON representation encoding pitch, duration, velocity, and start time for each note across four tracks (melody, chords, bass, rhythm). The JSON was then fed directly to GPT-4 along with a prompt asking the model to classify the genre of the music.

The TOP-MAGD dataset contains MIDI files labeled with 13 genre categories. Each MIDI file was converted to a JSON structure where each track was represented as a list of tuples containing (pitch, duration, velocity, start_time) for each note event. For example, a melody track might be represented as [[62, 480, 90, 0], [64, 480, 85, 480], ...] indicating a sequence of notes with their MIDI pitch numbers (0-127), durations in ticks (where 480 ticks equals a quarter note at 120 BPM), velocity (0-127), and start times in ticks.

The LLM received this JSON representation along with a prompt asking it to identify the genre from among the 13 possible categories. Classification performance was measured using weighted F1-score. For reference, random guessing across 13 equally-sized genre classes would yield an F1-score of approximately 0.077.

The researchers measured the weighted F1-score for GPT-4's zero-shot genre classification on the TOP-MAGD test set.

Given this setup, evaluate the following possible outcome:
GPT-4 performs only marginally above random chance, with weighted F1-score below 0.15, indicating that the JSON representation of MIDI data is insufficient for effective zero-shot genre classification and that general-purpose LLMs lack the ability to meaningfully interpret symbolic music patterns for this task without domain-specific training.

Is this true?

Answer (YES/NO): NO